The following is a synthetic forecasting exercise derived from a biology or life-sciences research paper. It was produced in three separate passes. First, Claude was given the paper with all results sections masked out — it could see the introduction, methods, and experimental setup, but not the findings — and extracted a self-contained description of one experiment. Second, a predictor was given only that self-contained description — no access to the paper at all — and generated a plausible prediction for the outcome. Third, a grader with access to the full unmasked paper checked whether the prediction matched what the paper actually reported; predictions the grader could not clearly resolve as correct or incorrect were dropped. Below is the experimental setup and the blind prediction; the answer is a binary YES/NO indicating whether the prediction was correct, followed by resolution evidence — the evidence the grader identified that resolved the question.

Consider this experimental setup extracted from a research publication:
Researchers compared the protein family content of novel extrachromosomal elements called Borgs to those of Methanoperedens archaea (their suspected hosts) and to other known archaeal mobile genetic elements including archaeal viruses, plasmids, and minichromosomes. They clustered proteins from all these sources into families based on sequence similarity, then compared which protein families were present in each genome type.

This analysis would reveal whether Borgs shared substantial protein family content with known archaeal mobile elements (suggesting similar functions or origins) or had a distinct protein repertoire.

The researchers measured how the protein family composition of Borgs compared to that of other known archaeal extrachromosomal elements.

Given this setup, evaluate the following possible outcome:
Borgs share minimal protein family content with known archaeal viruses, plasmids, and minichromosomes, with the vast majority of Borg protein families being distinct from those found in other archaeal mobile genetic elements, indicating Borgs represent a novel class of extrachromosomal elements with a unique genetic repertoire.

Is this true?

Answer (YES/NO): YES